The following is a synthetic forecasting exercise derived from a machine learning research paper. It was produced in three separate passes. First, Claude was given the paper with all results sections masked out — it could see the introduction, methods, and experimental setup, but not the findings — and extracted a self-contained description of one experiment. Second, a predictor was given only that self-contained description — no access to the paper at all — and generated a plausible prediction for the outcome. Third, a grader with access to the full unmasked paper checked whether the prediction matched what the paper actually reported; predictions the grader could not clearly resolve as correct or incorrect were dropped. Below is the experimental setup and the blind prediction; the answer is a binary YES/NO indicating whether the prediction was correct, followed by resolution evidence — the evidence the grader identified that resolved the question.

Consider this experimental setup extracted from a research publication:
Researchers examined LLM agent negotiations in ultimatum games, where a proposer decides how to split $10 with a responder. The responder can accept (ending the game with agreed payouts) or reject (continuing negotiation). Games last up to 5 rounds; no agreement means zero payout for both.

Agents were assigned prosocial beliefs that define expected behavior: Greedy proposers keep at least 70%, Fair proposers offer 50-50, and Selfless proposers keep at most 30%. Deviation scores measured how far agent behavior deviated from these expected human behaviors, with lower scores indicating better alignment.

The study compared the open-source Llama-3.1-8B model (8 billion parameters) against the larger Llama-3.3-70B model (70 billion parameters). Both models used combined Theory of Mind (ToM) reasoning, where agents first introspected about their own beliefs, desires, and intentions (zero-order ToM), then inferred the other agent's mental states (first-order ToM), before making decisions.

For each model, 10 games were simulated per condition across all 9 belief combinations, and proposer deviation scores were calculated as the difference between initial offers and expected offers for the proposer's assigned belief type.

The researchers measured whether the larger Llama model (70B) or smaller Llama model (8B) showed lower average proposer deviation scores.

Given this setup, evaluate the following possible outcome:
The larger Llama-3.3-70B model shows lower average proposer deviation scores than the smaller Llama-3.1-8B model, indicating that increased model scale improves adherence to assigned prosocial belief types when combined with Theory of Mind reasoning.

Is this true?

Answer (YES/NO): YES